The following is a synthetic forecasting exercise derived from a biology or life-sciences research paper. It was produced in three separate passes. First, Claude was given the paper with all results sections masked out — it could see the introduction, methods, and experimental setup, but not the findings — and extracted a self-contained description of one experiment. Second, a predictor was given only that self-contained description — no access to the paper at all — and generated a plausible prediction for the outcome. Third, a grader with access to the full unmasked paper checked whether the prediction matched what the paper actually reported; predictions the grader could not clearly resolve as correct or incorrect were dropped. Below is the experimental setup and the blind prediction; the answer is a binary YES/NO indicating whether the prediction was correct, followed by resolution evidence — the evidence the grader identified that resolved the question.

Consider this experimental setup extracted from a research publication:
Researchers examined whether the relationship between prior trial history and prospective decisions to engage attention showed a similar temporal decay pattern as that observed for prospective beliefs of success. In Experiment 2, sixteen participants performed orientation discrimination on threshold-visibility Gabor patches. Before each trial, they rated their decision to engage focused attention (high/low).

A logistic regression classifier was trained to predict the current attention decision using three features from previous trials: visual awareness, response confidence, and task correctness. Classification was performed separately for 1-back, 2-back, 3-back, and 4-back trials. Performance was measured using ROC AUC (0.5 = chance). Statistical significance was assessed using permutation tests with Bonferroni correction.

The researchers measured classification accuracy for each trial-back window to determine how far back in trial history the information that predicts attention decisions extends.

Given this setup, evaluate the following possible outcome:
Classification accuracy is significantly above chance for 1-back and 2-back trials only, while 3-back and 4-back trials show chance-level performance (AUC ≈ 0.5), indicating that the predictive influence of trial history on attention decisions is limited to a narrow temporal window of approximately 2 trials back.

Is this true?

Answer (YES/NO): NO